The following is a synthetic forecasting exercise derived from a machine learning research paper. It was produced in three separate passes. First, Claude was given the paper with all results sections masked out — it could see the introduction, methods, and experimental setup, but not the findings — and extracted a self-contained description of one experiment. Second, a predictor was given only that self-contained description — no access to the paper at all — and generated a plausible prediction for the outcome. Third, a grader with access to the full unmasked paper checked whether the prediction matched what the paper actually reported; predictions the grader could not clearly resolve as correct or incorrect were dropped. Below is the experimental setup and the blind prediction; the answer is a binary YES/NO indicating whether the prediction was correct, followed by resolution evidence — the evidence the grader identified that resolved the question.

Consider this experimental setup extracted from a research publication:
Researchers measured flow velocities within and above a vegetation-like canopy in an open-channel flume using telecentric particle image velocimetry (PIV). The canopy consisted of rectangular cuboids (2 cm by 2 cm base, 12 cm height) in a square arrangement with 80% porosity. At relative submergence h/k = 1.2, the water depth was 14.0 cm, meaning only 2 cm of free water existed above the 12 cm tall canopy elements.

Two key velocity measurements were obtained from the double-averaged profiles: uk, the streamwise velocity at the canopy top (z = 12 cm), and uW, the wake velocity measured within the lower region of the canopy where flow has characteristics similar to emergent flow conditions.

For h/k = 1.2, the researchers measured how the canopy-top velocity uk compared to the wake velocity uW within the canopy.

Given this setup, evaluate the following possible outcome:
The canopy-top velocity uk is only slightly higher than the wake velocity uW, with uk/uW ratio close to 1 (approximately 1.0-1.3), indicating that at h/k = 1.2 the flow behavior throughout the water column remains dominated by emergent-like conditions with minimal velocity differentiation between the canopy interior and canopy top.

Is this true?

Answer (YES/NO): NO